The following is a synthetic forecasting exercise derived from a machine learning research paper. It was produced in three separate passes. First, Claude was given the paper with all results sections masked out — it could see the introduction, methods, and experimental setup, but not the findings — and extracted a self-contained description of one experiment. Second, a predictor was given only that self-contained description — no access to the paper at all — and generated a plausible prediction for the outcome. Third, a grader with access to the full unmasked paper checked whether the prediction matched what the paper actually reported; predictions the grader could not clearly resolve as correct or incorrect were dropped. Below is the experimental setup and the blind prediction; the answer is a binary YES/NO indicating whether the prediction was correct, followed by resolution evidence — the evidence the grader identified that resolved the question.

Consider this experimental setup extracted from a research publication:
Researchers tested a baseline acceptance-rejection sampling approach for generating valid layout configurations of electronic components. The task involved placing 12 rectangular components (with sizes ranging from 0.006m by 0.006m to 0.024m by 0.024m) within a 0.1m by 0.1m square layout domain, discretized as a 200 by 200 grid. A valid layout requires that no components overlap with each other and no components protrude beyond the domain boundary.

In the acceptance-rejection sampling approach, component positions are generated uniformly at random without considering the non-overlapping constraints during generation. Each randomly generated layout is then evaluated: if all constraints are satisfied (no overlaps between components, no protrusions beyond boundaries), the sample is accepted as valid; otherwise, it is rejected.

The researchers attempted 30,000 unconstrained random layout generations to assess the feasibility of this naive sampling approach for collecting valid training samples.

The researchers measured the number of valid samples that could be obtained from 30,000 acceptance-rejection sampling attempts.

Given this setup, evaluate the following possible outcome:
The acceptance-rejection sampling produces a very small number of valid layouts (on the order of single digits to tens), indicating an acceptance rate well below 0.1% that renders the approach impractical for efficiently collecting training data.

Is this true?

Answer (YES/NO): YES